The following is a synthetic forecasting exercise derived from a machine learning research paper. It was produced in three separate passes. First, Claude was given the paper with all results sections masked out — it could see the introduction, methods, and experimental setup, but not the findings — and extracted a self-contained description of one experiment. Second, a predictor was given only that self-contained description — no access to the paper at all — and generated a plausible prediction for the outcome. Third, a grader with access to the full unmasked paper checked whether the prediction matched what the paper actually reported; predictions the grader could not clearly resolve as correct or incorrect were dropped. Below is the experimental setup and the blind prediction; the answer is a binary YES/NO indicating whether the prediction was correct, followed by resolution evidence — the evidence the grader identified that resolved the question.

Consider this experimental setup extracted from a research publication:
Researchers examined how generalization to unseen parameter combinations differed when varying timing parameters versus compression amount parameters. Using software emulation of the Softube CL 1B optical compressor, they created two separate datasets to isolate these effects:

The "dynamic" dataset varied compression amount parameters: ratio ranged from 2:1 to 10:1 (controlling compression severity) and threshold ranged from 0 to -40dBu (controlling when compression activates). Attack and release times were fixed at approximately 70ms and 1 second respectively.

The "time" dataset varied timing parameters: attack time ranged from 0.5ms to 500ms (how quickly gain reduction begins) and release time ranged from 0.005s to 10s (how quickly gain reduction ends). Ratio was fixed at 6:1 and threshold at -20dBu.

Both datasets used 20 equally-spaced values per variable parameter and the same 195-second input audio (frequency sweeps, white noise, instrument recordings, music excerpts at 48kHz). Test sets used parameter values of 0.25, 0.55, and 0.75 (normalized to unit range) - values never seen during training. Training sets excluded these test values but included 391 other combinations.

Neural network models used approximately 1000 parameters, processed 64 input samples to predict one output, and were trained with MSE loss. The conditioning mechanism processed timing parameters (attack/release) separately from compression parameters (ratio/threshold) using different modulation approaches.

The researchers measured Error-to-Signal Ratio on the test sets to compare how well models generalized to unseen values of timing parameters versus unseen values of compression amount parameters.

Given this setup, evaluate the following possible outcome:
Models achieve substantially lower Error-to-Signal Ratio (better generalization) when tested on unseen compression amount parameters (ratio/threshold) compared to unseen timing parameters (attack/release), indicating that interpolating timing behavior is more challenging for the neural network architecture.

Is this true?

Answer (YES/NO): YES